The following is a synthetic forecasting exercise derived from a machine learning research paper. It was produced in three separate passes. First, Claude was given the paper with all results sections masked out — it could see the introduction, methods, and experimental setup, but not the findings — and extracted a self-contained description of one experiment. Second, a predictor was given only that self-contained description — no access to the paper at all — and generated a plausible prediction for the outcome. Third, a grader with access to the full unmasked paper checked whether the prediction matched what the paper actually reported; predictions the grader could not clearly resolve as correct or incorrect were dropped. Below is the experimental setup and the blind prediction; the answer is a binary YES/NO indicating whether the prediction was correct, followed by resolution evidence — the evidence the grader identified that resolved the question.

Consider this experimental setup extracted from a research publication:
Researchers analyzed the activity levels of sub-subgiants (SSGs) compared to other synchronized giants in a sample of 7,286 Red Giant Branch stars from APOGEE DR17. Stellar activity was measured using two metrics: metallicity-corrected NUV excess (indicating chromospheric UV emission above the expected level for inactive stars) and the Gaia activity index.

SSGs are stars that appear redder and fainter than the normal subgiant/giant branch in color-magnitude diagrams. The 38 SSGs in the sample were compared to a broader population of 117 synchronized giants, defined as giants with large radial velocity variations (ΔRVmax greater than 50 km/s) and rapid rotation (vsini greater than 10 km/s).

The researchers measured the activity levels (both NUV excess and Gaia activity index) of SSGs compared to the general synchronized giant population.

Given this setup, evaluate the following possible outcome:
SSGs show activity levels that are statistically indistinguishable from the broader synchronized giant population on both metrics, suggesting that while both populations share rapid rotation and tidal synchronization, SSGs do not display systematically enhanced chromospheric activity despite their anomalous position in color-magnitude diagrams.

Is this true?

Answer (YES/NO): NO